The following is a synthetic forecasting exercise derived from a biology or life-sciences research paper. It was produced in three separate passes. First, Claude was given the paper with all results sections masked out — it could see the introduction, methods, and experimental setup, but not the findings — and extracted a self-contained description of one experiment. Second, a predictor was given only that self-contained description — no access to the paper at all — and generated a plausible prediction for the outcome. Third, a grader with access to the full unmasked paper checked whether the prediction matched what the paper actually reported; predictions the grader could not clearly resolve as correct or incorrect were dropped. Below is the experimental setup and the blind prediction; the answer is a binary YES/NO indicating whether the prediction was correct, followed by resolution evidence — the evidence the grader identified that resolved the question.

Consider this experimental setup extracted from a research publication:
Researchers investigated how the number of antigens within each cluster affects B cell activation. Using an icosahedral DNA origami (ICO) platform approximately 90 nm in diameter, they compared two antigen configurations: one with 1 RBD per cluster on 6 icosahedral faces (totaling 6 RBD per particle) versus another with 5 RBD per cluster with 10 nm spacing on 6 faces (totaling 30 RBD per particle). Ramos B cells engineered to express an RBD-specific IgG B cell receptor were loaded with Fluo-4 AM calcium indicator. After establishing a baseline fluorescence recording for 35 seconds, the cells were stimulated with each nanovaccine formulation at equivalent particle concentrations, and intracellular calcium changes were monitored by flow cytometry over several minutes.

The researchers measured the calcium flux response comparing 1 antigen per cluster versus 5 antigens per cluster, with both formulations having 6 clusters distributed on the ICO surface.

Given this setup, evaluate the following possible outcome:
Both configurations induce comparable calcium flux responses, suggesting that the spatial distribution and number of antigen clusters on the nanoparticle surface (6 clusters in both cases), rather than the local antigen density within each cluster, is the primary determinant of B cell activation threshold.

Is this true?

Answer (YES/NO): NO